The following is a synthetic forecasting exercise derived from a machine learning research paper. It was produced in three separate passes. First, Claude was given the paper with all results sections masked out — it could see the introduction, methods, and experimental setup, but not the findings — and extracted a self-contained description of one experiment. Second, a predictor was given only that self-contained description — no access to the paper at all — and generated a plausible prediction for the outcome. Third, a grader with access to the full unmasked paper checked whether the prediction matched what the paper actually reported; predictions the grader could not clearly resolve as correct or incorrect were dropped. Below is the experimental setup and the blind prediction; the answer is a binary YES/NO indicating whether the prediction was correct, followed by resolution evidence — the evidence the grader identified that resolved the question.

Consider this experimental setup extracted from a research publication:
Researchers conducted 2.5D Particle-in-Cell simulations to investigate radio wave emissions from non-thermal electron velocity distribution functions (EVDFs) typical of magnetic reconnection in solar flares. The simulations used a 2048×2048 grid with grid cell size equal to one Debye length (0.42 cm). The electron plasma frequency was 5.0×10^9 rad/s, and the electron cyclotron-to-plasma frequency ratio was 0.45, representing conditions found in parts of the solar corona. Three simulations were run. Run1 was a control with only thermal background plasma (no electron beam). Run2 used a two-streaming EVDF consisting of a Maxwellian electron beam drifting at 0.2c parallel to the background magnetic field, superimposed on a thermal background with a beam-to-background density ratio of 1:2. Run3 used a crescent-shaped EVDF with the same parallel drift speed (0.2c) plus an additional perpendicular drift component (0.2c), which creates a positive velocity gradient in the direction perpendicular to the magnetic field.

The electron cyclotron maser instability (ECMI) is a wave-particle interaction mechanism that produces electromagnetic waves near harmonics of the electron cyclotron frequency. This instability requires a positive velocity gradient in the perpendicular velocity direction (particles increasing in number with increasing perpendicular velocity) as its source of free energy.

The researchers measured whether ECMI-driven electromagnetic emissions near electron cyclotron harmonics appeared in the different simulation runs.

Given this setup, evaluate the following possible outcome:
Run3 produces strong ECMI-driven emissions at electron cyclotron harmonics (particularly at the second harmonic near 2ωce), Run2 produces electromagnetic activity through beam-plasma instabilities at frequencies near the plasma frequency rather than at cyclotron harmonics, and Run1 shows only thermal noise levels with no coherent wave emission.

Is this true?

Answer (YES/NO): NO